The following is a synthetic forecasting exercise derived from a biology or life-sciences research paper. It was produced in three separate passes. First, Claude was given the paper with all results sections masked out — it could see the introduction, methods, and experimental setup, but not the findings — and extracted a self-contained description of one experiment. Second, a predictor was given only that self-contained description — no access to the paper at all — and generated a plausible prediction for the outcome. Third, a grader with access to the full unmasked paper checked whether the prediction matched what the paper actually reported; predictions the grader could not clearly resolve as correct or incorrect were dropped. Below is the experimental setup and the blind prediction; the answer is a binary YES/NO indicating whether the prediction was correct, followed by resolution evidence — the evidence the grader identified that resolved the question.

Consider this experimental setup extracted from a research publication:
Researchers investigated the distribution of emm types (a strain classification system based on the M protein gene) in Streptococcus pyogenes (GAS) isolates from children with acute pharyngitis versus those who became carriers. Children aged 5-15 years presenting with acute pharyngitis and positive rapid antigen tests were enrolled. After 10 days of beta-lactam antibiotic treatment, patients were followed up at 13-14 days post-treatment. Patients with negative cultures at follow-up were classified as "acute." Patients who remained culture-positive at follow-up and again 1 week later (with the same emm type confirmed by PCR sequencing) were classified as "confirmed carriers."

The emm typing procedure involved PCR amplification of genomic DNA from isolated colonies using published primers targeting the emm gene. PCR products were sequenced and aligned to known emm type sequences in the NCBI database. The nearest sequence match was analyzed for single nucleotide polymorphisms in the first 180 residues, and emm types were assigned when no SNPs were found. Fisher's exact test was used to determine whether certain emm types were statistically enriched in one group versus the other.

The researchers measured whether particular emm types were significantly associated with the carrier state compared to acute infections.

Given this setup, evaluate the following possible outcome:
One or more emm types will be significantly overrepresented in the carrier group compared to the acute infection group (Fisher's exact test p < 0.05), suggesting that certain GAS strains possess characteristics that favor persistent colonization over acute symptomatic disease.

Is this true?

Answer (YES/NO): YES